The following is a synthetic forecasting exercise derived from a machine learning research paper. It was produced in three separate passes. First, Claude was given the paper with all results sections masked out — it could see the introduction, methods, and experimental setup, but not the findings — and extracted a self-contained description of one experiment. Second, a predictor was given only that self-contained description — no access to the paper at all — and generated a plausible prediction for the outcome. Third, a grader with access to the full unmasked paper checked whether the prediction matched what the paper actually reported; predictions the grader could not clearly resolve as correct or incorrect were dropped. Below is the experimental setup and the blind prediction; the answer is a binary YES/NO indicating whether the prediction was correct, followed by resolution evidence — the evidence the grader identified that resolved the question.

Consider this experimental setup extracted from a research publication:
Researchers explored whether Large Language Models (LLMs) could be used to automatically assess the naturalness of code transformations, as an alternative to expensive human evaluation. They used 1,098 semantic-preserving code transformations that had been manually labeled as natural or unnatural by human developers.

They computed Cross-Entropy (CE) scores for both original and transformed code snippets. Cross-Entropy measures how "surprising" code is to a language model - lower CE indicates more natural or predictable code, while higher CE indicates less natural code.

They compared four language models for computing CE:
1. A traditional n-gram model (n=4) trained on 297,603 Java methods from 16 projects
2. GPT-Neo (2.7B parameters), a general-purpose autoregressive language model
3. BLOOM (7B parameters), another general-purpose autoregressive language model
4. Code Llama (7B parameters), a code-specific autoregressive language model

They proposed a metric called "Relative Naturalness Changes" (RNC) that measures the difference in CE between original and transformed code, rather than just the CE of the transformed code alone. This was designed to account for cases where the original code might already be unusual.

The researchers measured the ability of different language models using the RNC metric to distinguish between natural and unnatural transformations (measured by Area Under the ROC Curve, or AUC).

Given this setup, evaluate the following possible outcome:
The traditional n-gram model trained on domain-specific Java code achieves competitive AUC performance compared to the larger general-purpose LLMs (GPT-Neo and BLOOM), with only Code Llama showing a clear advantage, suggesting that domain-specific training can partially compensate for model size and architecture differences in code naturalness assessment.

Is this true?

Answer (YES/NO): NO